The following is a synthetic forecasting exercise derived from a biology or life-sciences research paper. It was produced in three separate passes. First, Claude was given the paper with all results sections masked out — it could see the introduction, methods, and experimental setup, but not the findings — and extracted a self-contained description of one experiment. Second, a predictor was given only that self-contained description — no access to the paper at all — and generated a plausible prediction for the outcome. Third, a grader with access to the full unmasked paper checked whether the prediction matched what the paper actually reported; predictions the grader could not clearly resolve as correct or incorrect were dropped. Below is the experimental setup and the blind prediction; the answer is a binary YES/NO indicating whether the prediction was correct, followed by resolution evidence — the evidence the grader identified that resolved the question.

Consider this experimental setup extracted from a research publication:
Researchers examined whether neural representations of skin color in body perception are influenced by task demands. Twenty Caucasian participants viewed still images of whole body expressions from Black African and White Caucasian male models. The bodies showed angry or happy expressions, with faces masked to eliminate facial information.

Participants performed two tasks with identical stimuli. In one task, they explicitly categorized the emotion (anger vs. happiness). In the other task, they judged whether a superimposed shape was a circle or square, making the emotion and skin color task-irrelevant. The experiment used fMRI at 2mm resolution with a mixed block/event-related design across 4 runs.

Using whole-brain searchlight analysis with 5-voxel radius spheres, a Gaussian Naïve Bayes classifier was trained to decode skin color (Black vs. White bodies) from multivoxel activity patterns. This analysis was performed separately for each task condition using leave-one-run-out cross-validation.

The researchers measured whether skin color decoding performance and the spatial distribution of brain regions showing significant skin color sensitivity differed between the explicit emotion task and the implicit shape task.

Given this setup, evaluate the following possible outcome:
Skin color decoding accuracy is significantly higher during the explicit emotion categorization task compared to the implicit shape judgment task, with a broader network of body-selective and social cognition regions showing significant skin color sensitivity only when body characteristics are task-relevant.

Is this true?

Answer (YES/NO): NO